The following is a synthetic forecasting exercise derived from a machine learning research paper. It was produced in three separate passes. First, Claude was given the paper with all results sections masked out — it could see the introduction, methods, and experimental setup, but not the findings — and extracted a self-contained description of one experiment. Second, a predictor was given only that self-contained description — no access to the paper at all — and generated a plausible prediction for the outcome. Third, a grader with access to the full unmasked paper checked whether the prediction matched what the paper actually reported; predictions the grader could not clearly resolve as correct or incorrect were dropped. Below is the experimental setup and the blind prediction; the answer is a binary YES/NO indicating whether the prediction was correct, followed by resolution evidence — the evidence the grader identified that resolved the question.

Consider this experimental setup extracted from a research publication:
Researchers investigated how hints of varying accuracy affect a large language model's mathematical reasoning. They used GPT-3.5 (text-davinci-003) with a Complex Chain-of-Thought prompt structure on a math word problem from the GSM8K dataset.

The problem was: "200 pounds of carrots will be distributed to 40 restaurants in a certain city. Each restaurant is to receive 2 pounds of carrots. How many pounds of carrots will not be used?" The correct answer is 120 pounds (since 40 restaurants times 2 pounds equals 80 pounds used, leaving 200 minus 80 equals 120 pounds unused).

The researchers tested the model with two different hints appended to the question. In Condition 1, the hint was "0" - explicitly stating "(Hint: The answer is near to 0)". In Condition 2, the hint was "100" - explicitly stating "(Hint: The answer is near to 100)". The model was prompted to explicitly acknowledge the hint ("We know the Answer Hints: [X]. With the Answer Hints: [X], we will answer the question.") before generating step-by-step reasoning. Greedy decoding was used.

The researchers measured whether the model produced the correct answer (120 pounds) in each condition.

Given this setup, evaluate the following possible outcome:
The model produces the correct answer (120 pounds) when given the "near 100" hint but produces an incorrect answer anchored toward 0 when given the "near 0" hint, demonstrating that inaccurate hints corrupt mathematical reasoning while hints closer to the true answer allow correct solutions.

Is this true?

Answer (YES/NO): YES